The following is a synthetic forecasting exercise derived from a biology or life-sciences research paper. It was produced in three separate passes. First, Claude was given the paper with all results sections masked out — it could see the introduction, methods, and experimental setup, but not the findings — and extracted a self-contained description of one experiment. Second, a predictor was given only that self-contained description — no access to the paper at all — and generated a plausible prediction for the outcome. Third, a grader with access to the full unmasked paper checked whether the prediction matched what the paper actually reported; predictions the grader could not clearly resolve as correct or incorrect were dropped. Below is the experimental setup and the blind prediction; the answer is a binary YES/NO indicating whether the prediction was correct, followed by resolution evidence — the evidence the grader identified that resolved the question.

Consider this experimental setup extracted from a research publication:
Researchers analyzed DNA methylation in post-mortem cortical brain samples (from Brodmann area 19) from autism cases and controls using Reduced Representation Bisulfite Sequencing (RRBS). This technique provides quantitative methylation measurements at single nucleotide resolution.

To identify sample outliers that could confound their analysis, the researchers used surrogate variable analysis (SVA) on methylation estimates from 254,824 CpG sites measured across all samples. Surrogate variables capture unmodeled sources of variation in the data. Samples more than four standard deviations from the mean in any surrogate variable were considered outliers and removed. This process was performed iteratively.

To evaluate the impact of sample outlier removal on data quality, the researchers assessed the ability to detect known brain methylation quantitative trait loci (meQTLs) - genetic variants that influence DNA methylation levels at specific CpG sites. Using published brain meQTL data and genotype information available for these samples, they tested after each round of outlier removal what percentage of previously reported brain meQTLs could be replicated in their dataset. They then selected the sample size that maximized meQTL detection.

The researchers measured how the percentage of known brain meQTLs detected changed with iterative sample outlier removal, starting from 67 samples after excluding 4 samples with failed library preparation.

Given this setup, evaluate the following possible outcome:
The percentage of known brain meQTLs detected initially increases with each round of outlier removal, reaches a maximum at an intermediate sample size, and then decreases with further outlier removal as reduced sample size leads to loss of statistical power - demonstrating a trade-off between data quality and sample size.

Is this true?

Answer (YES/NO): YES